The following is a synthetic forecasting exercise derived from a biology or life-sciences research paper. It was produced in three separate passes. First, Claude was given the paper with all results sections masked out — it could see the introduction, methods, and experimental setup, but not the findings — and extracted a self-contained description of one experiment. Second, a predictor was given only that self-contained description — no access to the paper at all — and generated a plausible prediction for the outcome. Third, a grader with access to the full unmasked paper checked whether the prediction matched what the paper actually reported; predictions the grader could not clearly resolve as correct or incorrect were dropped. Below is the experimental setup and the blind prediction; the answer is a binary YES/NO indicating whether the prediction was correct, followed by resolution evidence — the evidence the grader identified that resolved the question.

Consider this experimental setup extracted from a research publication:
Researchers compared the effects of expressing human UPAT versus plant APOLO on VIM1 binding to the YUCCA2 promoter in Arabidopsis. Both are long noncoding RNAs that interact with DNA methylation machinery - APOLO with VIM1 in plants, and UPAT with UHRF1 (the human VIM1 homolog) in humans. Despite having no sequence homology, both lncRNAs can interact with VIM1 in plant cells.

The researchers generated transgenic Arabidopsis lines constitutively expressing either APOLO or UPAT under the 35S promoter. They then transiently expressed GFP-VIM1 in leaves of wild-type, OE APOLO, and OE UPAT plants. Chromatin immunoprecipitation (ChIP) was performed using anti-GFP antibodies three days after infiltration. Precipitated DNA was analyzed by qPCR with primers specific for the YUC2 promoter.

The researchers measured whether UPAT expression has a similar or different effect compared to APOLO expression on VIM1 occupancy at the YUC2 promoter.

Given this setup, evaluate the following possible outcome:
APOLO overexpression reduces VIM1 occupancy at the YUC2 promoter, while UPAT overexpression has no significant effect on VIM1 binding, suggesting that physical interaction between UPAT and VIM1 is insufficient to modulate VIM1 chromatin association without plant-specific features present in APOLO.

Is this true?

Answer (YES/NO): NO